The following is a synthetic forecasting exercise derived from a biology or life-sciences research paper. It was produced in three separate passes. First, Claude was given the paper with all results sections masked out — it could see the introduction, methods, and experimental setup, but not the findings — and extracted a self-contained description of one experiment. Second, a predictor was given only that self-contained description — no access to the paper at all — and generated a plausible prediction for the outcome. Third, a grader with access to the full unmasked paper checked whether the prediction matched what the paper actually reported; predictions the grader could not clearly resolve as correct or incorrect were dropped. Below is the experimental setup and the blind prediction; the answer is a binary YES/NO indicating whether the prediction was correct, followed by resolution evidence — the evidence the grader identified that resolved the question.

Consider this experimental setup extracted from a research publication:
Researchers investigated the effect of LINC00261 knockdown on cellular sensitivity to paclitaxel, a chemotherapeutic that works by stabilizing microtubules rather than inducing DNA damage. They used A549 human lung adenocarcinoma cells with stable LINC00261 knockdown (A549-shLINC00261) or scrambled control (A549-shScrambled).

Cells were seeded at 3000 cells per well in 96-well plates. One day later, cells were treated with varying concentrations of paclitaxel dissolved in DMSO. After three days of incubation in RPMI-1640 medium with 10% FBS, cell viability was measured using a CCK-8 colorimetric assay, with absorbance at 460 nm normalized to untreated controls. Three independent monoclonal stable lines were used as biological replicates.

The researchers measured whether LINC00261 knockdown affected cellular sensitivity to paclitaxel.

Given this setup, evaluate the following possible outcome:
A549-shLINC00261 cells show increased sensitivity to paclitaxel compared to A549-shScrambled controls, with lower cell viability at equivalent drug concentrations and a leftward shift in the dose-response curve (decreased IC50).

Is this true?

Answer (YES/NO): NO